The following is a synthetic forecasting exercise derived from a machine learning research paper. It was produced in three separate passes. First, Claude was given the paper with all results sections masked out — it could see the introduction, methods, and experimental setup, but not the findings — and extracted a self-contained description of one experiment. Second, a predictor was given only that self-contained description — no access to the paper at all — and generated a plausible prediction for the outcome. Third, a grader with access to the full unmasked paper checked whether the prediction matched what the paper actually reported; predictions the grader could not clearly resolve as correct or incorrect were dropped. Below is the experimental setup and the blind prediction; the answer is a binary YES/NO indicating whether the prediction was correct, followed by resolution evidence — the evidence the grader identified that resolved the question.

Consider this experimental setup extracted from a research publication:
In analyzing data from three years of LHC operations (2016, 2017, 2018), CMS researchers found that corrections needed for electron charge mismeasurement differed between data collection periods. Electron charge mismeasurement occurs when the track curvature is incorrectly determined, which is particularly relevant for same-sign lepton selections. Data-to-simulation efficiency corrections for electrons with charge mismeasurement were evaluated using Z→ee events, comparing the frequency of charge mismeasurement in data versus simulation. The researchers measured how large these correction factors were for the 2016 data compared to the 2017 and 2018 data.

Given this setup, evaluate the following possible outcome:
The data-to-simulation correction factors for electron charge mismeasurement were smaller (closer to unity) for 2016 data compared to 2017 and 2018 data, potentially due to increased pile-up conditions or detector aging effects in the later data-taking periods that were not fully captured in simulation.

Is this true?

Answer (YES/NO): YES